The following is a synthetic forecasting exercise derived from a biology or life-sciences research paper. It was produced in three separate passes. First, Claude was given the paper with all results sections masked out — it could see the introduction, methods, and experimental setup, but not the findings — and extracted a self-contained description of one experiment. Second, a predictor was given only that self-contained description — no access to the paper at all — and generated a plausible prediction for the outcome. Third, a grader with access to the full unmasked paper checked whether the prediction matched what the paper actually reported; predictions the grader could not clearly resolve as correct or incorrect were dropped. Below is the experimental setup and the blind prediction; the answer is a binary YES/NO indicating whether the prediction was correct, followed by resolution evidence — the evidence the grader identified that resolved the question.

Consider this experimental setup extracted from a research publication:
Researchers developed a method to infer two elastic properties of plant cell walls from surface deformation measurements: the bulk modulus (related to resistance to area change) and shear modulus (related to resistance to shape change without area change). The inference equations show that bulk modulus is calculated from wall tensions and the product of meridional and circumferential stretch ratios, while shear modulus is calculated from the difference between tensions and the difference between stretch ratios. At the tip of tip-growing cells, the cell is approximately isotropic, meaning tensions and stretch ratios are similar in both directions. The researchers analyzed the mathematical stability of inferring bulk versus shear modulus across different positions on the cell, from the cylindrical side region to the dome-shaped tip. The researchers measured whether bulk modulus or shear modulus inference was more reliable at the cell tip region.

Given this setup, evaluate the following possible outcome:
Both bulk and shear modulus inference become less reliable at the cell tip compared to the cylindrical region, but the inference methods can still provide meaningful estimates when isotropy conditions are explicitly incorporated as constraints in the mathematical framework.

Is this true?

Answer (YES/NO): NO